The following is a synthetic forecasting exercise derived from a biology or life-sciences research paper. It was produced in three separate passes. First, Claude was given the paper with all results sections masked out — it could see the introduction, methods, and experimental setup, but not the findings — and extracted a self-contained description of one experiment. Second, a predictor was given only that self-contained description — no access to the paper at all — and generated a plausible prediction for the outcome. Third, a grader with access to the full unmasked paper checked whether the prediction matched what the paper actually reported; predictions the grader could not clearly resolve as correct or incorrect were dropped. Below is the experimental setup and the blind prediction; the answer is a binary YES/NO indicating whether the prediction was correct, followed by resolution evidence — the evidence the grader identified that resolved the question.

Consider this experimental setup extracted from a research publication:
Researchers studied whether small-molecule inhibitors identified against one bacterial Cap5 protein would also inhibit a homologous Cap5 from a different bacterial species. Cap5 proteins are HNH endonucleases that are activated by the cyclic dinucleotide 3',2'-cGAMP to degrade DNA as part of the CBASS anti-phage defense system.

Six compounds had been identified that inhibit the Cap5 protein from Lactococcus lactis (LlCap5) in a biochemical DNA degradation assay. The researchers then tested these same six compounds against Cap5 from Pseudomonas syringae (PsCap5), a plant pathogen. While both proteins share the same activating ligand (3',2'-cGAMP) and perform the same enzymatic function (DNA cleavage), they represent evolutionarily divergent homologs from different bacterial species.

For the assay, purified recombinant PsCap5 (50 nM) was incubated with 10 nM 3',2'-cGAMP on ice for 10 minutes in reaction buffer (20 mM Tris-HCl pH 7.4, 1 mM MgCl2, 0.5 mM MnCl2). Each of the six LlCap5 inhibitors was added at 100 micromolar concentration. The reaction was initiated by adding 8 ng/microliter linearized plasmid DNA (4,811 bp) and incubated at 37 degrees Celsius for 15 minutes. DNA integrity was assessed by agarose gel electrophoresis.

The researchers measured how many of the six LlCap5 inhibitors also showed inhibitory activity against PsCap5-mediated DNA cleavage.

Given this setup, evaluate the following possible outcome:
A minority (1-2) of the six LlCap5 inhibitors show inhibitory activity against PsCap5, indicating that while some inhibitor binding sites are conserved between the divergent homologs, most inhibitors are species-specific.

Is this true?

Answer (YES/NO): NO